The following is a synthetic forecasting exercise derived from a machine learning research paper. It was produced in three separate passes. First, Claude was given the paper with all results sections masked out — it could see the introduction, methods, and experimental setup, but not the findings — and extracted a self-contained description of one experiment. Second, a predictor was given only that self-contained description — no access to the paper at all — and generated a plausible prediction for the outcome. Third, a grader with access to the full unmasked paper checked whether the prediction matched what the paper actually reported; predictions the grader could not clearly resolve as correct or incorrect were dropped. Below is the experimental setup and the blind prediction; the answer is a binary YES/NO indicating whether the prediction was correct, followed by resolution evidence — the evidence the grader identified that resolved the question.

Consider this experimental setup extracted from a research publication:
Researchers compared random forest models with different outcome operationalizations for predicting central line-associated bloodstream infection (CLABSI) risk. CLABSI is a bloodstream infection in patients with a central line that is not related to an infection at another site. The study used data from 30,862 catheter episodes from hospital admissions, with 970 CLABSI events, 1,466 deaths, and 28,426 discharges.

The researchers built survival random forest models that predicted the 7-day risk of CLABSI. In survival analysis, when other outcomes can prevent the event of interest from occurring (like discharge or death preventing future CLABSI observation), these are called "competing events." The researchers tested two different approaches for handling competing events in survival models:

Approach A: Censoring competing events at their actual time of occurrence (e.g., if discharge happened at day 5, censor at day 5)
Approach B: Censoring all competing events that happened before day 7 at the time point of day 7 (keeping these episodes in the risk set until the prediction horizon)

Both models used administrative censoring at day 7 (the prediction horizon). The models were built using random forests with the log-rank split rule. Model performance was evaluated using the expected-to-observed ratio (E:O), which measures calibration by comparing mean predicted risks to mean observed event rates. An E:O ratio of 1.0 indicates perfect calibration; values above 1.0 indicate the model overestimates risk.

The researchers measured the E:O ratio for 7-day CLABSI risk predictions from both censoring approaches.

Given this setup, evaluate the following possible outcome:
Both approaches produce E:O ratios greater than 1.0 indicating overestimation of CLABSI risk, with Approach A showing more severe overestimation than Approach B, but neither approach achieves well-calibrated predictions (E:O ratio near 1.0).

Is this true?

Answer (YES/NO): NO